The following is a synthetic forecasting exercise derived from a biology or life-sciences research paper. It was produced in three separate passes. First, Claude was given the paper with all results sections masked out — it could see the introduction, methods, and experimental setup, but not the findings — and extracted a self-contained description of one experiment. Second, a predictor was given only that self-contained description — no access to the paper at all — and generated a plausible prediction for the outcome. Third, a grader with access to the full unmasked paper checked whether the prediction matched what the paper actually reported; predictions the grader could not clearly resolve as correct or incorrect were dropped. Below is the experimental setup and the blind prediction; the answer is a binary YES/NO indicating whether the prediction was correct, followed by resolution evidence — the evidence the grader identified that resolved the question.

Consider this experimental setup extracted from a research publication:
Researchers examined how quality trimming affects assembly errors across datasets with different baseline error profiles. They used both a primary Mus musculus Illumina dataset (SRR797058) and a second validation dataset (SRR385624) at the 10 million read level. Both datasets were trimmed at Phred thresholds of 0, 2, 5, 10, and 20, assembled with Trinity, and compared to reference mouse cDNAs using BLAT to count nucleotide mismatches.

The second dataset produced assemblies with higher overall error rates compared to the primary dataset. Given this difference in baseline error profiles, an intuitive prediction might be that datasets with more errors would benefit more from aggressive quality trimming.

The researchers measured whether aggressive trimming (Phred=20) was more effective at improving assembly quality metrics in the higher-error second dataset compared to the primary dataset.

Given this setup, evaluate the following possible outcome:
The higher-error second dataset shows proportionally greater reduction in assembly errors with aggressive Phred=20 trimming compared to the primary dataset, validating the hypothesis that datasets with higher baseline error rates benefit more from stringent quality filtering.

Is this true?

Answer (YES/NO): NO